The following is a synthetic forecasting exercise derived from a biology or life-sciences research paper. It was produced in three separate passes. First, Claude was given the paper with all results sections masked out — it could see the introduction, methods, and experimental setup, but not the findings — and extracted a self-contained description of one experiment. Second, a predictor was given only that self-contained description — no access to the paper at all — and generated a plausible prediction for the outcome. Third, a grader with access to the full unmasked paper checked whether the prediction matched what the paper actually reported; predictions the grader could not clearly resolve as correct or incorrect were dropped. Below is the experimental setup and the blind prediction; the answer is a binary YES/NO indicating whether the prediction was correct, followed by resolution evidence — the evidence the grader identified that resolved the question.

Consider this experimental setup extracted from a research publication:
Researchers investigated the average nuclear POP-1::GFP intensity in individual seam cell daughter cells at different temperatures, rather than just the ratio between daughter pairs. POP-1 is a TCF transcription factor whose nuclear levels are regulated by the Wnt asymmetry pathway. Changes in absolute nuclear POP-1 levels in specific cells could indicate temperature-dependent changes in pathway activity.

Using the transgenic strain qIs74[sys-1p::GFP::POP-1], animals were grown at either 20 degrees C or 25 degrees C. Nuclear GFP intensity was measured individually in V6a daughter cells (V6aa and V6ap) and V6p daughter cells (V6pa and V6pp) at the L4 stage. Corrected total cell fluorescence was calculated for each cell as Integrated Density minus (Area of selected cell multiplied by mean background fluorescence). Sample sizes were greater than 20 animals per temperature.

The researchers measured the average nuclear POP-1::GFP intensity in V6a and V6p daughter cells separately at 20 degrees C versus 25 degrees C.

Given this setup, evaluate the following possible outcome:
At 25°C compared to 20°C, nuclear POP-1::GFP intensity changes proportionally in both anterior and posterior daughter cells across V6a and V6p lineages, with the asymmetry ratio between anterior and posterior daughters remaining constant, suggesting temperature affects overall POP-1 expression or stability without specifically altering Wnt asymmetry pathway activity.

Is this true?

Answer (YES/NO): NO